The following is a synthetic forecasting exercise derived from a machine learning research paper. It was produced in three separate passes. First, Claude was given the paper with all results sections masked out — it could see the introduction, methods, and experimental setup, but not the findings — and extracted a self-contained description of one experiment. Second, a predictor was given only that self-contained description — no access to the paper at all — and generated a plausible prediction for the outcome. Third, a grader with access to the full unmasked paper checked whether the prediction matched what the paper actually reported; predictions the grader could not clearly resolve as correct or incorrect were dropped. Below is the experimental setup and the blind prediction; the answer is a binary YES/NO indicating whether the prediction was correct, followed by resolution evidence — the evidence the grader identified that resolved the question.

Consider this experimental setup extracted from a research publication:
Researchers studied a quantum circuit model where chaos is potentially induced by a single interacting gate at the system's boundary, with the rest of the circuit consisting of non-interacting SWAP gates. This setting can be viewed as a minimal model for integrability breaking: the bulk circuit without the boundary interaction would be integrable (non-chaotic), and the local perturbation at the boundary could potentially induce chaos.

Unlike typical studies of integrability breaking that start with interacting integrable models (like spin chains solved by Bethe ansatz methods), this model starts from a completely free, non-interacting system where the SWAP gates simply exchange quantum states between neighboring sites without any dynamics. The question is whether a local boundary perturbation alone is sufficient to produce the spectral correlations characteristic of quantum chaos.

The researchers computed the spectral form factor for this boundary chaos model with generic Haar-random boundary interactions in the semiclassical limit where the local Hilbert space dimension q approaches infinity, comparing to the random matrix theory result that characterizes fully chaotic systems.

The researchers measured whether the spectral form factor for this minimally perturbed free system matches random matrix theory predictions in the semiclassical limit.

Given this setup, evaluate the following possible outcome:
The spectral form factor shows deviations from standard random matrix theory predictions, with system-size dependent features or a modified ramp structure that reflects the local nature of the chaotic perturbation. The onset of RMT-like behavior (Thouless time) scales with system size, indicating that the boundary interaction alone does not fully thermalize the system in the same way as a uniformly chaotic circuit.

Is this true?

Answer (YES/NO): NO